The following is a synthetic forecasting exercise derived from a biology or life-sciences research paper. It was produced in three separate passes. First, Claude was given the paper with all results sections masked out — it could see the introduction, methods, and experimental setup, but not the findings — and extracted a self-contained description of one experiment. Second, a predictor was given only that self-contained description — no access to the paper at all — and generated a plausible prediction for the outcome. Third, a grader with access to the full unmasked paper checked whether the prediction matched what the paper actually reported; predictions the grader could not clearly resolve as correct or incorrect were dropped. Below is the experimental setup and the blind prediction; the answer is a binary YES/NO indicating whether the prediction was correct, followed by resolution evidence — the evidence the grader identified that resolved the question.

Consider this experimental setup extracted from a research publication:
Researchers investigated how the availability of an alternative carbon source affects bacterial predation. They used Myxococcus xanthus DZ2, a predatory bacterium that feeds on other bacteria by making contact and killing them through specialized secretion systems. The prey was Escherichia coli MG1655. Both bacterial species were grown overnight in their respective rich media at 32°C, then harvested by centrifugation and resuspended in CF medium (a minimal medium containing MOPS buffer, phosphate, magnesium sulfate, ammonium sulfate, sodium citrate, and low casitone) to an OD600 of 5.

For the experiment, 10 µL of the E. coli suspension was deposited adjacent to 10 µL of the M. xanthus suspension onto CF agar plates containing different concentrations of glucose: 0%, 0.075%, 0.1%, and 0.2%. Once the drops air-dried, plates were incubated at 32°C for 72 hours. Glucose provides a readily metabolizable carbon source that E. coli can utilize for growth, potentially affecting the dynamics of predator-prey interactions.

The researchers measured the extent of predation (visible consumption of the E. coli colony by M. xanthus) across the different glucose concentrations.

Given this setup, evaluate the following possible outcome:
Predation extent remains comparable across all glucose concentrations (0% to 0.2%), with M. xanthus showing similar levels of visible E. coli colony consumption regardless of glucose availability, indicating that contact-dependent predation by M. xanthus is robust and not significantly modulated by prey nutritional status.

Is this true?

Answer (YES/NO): NO